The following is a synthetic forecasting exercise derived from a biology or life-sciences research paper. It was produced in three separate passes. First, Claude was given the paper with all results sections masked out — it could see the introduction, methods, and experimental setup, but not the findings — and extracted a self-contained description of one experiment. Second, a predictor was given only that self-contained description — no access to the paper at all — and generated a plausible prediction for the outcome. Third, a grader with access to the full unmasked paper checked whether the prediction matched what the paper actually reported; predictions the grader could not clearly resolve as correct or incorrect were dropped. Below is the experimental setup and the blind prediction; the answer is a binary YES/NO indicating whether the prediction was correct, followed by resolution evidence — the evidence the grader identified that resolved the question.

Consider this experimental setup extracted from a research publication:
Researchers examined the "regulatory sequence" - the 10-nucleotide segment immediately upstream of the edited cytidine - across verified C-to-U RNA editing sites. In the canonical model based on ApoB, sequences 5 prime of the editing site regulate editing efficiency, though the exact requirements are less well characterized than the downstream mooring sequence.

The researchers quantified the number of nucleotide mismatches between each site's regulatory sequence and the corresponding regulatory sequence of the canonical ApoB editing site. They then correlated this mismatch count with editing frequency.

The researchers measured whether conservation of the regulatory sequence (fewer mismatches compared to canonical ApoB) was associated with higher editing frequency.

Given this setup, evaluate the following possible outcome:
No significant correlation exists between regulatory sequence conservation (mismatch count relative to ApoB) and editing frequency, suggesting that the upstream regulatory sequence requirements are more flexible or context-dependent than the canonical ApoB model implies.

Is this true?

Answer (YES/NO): NO